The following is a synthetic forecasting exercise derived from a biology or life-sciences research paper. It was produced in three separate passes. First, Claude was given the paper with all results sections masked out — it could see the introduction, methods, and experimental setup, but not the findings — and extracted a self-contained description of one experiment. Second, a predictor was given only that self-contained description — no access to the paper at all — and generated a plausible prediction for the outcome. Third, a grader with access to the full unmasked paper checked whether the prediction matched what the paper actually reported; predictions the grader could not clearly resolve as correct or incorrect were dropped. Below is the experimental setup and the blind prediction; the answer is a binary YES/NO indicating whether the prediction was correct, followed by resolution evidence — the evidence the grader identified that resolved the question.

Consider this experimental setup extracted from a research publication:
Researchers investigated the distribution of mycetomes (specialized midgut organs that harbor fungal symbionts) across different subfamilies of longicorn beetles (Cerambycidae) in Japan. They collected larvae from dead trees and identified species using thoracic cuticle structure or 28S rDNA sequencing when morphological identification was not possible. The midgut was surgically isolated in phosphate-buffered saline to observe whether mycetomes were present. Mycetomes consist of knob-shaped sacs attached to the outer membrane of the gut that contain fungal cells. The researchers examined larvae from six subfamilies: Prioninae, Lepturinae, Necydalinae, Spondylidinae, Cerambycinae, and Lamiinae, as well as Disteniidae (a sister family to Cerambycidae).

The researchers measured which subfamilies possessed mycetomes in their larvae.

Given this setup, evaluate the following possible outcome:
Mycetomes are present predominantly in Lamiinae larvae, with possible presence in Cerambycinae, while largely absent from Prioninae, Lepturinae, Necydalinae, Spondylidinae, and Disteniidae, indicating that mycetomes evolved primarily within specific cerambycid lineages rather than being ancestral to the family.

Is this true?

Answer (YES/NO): NO